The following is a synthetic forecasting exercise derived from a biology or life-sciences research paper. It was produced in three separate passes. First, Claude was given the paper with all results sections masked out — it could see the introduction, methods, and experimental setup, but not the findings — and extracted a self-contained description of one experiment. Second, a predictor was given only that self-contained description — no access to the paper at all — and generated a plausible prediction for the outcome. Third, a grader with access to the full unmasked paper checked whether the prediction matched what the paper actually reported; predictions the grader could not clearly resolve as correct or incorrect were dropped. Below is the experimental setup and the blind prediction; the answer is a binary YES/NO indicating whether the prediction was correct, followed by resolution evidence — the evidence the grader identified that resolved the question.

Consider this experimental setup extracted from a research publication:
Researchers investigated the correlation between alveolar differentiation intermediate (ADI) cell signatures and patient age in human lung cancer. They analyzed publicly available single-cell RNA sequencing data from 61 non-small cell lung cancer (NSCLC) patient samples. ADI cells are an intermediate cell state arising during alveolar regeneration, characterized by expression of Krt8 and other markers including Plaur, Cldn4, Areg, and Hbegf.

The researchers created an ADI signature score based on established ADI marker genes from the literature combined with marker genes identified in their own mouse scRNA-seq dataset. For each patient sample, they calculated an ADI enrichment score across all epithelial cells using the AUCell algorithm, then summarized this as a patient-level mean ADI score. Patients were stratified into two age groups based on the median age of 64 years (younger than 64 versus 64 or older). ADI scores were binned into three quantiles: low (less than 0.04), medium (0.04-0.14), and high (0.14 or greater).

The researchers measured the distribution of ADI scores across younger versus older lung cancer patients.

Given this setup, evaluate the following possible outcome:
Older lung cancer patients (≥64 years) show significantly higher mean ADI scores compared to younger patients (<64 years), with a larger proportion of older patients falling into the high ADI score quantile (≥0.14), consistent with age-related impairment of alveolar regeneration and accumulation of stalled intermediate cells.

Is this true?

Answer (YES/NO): NO